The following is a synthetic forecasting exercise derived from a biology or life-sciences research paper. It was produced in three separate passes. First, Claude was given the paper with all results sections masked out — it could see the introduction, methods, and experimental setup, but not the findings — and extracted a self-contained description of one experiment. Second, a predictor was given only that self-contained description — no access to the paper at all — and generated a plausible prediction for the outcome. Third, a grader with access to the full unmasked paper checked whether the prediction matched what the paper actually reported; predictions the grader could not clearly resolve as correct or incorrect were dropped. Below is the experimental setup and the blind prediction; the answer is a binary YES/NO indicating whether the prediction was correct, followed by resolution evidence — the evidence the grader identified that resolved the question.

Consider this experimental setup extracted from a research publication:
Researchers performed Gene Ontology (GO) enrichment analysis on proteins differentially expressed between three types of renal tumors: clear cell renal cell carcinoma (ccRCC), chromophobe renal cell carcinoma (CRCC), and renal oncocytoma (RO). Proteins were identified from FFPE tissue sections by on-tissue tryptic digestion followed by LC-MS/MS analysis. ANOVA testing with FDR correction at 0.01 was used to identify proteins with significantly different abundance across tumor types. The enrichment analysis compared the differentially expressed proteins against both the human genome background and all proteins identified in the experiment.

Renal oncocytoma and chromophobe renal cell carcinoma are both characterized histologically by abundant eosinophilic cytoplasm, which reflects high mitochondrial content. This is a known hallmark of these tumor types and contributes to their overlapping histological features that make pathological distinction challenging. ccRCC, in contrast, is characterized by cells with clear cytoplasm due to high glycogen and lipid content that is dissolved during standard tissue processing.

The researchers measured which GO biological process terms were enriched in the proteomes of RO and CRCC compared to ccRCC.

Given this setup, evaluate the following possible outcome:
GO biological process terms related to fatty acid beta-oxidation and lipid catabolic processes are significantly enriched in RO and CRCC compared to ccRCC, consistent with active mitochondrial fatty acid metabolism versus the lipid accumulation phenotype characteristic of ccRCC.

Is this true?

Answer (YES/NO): YES